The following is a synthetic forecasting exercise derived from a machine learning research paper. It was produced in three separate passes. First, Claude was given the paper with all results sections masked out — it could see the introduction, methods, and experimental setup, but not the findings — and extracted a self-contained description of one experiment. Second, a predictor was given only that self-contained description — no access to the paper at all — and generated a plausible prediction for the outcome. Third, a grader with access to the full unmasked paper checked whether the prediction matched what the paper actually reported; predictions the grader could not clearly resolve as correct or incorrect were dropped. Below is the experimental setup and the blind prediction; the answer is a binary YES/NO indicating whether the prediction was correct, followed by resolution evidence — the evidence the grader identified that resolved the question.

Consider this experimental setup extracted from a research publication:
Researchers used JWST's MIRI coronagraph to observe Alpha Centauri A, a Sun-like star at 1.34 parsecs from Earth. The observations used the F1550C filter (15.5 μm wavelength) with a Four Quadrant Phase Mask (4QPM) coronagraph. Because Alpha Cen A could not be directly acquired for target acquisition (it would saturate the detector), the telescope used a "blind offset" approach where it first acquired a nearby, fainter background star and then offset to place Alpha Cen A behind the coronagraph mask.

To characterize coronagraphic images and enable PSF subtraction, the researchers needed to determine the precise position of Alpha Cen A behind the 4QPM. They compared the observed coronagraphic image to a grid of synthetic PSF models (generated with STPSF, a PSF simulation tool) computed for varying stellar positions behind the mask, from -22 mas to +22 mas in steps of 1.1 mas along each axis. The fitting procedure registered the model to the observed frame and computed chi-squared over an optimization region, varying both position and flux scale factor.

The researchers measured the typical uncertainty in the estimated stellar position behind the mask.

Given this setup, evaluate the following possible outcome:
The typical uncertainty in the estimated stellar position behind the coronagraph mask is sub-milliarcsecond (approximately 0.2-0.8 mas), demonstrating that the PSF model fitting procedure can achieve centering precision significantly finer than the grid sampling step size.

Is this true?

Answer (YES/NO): NO